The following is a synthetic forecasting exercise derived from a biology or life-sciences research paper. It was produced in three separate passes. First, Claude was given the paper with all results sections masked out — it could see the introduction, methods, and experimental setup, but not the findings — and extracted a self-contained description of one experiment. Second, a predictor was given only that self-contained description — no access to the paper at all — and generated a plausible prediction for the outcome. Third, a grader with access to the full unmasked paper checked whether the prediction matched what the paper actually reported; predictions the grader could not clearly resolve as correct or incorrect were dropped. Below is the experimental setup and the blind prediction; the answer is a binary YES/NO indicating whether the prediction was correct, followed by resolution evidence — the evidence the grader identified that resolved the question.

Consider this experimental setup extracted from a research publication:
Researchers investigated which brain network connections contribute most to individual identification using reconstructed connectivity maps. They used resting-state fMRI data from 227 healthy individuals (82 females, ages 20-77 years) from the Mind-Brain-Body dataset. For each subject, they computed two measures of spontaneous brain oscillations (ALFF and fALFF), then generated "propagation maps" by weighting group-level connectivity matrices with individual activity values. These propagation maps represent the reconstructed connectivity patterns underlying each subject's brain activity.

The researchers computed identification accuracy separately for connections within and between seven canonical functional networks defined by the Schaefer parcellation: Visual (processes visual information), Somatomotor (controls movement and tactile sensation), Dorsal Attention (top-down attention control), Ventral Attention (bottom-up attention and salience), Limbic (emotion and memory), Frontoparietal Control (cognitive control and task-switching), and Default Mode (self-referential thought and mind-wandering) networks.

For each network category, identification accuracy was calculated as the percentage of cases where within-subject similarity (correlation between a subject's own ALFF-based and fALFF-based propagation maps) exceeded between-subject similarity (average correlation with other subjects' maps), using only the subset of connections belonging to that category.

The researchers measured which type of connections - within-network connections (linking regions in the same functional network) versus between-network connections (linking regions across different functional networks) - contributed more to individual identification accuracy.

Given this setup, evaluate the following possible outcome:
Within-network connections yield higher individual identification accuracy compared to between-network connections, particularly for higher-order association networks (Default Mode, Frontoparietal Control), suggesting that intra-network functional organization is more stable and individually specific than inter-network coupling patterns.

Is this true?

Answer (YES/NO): NO